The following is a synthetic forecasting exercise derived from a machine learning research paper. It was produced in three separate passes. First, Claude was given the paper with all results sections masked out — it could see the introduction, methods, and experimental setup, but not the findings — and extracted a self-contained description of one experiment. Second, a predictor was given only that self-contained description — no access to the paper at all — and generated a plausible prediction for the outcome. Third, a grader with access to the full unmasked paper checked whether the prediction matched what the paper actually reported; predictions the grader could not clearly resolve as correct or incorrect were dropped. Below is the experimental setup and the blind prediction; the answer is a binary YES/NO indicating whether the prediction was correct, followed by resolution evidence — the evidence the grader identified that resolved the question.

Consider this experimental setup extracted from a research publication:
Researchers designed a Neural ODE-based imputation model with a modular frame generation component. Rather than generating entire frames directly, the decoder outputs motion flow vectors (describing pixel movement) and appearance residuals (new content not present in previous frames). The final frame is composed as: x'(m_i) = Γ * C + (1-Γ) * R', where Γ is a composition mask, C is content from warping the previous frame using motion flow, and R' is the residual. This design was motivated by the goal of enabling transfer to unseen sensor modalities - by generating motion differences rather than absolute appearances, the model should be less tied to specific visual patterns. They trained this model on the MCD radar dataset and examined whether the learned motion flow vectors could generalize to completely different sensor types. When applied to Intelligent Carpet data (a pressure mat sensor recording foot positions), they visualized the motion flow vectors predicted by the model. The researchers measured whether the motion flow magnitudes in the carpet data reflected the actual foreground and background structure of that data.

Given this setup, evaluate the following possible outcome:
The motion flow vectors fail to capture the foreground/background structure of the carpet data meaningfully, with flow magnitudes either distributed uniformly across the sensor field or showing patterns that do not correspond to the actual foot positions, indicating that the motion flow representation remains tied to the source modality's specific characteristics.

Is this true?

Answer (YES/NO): NO